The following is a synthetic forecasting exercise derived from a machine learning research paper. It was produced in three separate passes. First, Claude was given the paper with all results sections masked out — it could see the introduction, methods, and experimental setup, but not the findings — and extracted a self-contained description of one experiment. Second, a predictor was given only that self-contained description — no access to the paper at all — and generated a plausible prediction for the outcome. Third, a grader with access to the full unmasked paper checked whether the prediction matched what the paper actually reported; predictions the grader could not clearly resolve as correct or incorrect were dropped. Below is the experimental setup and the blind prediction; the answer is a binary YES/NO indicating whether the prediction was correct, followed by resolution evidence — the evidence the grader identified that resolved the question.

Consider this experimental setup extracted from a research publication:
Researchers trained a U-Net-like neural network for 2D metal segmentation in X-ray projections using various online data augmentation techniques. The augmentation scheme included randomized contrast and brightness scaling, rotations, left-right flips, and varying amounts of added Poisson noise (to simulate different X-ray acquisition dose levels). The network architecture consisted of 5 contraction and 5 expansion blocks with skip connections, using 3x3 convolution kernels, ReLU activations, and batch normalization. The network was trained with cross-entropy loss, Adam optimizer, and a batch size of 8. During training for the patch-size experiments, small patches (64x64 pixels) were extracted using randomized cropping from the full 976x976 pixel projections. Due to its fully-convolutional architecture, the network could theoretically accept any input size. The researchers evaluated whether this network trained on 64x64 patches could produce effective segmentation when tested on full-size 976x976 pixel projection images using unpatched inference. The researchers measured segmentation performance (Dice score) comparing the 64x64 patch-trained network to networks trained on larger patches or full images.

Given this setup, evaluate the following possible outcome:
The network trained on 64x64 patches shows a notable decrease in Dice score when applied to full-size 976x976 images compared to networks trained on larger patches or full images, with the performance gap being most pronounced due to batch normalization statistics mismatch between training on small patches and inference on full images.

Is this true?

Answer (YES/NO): NO